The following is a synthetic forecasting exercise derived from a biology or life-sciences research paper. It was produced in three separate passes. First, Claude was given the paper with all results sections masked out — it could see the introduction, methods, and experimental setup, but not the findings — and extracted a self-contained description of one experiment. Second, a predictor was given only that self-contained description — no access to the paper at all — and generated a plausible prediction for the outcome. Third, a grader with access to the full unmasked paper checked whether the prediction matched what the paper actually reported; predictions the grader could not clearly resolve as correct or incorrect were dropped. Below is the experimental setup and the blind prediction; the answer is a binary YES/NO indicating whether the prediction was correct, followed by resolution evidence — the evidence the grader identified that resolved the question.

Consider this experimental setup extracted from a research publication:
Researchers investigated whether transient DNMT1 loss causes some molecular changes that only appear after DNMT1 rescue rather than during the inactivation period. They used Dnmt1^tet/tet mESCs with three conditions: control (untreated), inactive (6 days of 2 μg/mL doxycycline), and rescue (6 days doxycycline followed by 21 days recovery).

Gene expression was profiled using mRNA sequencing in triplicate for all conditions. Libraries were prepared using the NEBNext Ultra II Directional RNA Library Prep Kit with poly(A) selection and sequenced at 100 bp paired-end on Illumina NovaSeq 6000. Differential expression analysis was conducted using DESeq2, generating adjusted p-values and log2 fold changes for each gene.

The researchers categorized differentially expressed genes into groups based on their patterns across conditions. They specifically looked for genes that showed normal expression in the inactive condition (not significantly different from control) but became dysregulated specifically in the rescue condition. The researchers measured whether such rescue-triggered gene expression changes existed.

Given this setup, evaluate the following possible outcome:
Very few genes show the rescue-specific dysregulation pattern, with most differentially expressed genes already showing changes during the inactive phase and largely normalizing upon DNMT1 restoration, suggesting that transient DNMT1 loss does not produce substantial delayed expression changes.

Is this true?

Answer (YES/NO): NO